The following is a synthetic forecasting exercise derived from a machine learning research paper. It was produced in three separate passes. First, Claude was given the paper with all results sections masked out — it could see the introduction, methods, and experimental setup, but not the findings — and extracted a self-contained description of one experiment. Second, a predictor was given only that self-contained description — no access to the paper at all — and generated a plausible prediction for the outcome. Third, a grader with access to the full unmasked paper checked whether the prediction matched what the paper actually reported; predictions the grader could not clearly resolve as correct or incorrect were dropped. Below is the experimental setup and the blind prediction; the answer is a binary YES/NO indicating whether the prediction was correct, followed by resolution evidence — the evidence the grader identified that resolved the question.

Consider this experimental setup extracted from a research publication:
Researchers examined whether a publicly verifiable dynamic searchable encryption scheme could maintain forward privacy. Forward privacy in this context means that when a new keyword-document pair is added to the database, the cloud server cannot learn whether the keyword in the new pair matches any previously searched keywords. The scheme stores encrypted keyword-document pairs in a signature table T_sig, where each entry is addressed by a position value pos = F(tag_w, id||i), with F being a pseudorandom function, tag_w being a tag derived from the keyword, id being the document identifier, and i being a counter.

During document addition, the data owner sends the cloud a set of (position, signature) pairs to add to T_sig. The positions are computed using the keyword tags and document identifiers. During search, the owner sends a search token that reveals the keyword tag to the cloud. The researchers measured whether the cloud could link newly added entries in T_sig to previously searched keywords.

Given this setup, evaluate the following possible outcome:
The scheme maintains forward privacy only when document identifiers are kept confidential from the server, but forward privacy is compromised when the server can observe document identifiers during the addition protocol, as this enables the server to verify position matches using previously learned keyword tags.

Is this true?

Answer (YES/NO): YES